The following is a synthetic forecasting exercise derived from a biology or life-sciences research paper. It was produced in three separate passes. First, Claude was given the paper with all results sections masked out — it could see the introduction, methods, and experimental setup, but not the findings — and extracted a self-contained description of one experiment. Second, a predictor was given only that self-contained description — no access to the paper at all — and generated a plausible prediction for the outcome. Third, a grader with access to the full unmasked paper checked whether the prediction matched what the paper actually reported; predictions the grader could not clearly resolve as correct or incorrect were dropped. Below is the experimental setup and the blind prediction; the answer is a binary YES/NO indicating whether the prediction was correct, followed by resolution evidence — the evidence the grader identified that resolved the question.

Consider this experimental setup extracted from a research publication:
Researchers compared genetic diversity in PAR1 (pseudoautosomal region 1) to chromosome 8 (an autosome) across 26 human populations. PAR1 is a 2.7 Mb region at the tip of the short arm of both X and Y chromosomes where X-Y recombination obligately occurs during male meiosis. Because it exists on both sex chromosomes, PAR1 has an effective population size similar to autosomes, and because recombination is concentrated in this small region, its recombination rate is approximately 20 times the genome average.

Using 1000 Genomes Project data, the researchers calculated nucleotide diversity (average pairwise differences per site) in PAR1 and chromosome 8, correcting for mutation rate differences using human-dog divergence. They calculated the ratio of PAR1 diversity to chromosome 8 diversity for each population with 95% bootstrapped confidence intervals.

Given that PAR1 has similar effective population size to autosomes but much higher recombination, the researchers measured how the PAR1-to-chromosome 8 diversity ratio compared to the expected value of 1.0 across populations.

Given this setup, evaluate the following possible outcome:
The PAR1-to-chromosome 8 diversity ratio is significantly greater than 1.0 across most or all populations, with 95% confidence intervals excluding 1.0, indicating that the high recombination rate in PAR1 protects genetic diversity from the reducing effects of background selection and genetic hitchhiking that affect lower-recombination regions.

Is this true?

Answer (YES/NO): NO